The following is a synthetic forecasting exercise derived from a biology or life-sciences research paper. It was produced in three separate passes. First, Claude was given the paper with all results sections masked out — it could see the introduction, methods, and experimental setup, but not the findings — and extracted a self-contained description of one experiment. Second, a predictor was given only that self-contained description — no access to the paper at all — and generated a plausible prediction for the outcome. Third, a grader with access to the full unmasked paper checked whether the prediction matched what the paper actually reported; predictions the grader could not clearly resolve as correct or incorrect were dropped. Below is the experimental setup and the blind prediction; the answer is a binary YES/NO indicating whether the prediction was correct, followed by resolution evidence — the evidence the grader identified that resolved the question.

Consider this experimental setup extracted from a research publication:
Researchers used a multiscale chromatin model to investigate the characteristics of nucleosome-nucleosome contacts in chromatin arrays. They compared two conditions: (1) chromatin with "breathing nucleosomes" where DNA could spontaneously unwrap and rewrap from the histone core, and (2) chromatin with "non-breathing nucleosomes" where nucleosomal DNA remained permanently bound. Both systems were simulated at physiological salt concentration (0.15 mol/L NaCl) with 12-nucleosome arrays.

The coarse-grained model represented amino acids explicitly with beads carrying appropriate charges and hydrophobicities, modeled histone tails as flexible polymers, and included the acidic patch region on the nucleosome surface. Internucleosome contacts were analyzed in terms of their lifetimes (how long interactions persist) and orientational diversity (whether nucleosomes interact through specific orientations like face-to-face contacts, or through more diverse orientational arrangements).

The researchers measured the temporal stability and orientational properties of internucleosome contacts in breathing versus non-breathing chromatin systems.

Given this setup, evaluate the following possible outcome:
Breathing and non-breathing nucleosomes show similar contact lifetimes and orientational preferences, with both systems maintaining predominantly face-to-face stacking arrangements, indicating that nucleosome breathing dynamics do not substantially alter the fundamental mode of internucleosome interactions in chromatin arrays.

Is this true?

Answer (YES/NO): NO